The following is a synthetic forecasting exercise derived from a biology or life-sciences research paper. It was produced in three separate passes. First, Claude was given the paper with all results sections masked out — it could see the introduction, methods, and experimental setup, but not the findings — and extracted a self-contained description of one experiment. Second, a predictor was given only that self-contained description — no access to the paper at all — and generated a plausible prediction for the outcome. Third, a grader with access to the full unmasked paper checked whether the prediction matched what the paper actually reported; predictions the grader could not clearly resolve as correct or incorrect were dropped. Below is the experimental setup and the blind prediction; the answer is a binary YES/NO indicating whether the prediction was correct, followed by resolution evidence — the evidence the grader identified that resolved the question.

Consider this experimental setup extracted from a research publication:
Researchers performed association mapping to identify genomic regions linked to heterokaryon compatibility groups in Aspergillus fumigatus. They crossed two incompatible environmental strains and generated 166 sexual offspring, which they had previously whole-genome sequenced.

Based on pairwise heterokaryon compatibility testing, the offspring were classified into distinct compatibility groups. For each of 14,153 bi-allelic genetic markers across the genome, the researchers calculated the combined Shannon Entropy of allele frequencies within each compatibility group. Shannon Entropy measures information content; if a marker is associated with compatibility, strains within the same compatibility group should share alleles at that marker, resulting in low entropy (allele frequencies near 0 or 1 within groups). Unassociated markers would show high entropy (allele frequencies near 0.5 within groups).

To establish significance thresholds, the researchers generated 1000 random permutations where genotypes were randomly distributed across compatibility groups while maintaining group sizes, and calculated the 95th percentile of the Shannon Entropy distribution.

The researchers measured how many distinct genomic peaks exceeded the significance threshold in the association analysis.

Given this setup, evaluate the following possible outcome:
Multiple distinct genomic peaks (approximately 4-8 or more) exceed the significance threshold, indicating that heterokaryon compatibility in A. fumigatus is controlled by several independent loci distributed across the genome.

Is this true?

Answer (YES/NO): YES